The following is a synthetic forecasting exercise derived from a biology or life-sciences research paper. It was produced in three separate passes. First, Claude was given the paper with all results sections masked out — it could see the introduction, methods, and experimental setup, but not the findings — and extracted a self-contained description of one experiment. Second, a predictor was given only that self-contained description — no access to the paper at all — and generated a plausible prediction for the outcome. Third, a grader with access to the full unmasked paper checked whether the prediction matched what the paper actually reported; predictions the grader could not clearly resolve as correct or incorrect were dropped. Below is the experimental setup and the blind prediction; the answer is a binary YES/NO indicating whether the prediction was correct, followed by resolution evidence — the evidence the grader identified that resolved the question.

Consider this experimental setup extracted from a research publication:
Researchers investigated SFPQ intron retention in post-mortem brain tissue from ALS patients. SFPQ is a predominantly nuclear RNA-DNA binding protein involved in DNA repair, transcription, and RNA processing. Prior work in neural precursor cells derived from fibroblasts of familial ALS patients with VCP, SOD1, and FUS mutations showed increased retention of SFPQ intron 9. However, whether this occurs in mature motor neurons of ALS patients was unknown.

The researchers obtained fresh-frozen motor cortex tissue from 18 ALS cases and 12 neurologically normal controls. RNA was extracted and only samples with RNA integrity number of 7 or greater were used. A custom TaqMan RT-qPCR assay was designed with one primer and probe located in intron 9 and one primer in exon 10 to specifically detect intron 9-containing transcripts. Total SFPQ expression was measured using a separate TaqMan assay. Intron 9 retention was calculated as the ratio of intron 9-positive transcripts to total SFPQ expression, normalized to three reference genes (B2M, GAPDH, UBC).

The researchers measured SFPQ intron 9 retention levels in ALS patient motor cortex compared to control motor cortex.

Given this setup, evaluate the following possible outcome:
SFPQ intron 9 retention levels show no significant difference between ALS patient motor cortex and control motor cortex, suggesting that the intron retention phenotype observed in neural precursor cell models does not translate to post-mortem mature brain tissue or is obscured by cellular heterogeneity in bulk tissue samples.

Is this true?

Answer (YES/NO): NO